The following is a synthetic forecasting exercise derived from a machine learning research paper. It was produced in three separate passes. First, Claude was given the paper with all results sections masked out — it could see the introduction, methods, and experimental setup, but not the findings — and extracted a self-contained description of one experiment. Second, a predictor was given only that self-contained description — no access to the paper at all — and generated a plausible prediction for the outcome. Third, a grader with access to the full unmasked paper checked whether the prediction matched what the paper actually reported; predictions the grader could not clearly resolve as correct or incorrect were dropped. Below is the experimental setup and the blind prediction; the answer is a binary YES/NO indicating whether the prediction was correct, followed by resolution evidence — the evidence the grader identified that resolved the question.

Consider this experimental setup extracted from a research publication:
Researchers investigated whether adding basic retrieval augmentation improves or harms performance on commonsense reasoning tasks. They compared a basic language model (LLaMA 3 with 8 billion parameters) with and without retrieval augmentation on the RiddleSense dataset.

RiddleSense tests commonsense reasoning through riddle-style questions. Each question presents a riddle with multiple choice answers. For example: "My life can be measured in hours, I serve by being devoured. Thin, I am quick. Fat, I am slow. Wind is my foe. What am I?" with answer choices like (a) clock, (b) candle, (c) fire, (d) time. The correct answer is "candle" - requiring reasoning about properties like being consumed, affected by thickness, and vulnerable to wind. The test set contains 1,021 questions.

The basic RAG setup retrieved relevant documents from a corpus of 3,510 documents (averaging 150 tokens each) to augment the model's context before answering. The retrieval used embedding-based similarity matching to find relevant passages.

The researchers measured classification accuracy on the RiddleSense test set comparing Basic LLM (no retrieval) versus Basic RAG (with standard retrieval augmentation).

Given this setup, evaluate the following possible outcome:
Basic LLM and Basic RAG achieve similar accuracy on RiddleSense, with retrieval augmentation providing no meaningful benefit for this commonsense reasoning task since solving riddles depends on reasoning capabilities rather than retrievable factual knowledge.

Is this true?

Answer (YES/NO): NO